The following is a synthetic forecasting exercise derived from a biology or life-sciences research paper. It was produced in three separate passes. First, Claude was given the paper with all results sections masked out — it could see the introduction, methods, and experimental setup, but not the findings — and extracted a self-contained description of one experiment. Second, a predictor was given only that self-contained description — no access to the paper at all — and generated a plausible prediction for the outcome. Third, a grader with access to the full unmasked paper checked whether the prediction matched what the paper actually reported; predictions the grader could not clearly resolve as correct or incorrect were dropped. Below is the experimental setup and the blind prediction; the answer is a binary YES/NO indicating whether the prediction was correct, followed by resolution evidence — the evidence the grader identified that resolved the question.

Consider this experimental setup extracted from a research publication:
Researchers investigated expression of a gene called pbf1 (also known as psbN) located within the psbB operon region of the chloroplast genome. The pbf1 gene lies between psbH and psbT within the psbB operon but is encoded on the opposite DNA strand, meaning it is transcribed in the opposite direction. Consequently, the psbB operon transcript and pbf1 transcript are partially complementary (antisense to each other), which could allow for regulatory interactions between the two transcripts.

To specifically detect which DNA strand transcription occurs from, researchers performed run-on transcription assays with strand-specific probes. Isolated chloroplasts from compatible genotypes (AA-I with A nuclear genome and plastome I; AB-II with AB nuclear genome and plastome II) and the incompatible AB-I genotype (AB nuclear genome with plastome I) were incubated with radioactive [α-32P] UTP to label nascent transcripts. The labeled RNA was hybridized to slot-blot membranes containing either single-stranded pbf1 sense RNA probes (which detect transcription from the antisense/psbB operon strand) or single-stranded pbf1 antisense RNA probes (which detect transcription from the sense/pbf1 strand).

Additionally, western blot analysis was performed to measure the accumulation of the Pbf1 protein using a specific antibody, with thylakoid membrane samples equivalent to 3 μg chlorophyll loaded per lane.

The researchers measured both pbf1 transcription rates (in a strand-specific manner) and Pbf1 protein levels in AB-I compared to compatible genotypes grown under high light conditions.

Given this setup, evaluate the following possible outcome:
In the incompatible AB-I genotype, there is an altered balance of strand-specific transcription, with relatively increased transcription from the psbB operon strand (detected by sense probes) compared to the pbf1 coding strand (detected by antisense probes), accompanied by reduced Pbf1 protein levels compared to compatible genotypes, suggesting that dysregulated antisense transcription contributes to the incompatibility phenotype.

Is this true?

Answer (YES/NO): NO